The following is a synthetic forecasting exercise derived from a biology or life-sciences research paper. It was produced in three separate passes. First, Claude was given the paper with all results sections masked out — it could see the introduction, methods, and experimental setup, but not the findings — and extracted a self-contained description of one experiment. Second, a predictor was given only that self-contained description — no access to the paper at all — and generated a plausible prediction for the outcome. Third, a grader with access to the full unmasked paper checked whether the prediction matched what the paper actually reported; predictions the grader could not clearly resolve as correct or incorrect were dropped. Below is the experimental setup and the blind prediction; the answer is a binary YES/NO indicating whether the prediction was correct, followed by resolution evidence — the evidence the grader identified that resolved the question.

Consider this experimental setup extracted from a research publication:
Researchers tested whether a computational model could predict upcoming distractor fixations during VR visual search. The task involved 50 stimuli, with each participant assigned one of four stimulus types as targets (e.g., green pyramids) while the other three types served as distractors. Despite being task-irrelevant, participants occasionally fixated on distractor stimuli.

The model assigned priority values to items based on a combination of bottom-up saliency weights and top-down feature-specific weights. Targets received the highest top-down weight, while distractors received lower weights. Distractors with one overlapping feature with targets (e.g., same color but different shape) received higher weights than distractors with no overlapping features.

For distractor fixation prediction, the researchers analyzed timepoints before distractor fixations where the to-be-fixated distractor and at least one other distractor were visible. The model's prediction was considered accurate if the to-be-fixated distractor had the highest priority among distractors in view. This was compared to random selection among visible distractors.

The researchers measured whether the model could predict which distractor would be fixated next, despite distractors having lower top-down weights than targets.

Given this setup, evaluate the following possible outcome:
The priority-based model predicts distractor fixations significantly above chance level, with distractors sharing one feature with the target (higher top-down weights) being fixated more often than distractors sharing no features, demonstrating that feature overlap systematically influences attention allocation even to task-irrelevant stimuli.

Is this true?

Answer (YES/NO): NO